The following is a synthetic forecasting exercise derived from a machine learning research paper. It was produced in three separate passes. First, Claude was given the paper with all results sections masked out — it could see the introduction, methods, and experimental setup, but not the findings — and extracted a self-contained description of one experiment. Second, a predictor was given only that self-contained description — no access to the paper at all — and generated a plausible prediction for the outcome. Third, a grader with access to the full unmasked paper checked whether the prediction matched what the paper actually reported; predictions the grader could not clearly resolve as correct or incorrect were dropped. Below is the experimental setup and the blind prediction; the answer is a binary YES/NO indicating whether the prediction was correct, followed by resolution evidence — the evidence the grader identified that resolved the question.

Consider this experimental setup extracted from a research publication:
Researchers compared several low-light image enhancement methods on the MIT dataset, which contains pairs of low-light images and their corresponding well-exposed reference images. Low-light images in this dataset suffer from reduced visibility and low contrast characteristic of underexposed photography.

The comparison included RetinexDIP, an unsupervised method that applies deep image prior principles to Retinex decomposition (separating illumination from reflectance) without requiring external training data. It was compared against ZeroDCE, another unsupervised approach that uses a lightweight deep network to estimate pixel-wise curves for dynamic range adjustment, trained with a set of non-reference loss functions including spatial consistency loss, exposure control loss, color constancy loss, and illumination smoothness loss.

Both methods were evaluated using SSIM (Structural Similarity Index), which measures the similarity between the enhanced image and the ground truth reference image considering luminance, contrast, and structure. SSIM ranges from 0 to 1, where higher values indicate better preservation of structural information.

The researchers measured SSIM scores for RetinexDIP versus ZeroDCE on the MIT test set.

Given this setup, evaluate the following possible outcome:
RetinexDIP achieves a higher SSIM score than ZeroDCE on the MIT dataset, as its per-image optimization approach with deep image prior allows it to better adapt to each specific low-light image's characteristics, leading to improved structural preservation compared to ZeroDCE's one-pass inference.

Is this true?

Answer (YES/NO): YES